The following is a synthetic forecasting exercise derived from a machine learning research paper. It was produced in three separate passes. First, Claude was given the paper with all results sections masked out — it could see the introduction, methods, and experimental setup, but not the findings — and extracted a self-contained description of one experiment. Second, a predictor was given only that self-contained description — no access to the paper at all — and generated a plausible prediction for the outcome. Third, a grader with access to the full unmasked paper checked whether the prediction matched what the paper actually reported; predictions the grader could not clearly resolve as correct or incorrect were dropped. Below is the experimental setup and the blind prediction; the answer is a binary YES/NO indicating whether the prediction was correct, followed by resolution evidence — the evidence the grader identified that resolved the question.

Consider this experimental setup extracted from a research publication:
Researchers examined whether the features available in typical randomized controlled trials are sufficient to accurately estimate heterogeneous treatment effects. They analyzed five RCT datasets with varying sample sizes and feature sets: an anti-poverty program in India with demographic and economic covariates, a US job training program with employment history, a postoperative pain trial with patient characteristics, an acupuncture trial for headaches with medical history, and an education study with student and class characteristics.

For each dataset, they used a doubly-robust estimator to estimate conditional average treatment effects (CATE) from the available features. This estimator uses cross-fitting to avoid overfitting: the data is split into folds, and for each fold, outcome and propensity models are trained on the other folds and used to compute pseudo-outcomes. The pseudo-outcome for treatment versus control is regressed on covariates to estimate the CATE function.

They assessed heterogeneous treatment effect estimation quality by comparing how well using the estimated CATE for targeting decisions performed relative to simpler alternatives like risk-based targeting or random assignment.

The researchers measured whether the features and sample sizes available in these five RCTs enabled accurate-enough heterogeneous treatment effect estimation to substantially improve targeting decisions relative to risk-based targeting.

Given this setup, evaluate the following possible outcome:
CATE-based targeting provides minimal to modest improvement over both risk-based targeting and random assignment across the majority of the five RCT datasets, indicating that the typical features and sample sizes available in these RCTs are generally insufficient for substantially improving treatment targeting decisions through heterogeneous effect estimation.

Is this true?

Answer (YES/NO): YES